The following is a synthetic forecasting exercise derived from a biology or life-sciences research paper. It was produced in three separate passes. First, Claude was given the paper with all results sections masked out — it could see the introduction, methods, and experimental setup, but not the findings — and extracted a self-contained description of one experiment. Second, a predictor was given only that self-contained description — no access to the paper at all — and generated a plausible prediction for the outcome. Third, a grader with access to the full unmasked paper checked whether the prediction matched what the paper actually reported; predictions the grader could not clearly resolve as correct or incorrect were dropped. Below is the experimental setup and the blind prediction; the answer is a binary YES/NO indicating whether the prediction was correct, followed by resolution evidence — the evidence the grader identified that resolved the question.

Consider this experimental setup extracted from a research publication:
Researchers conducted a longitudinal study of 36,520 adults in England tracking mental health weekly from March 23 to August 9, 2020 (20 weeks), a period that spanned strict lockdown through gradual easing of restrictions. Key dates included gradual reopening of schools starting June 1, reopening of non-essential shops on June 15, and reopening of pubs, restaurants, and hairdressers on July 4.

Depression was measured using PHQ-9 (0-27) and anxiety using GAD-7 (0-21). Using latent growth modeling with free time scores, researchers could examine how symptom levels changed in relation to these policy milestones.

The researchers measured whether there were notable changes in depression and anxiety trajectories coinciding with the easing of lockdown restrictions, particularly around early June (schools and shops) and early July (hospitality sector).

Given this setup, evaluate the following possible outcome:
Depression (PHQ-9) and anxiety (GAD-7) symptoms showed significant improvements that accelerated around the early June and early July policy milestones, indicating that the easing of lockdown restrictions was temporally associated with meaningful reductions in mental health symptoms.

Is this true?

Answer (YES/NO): NO